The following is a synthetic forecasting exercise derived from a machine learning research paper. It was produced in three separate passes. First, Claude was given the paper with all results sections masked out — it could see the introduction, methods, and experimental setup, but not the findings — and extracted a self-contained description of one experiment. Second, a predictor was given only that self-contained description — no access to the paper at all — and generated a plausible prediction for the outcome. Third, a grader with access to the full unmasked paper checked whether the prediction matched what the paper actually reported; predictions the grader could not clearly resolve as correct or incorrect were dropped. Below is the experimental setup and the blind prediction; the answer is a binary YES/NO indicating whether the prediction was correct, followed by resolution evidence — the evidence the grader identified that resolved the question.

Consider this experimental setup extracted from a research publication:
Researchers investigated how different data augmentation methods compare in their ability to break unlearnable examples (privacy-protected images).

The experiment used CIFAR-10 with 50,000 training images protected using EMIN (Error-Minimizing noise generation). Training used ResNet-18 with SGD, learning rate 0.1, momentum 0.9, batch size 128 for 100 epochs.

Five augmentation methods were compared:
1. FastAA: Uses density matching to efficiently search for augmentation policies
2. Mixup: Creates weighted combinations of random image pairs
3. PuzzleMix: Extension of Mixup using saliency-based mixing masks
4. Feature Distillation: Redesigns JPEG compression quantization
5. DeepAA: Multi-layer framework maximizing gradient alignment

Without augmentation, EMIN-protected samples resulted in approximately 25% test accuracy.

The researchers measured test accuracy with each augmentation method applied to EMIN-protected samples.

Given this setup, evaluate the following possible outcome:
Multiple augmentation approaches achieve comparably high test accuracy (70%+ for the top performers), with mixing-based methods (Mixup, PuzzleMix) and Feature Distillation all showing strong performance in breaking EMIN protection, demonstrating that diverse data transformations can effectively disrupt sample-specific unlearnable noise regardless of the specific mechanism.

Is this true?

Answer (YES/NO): NO